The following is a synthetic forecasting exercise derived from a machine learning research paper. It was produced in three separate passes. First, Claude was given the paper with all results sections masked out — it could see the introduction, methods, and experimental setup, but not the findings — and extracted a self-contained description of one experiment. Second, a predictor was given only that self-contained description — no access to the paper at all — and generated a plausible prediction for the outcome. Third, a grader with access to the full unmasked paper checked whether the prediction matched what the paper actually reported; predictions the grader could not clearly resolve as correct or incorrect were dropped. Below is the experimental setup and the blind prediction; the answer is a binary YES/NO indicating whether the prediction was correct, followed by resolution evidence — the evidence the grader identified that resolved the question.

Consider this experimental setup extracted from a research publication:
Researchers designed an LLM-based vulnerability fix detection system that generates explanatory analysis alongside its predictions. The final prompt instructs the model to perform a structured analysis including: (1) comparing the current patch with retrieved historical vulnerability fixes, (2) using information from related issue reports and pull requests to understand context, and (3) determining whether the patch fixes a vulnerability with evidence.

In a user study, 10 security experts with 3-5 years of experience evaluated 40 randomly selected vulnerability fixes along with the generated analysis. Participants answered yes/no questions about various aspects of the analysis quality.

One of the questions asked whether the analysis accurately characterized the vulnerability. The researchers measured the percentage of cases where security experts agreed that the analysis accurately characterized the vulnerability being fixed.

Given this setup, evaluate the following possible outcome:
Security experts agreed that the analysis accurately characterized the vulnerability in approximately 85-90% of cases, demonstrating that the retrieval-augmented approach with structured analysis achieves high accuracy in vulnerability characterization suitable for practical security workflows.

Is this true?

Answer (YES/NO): YES